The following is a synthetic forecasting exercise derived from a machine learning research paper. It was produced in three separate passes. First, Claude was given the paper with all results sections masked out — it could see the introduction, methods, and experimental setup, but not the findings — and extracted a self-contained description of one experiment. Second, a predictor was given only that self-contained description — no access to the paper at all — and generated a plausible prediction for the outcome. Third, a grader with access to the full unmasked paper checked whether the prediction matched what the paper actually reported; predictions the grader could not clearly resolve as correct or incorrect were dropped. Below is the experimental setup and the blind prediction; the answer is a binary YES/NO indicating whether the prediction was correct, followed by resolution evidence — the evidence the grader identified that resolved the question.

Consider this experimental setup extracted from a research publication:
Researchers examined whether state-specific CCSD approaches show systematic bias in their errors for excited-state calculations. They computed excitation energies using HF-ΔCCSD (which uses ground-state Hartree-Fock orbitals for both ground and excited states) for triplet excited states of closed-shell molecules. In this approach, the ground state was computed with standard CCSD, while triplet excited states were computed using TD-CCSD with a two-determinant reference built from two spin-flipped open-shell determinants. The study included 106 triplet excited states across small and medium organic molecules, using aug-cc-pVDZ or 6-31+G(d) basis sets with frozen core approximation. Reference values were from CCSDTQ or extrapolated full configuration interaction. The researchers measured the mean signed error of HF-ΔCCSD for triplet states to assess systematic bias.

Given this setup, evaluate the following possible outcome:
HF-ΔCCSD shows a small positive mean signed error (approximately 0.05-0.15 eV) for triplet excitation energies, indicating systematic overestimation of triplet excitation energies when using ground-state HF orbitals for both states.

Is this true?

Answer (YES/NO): NO